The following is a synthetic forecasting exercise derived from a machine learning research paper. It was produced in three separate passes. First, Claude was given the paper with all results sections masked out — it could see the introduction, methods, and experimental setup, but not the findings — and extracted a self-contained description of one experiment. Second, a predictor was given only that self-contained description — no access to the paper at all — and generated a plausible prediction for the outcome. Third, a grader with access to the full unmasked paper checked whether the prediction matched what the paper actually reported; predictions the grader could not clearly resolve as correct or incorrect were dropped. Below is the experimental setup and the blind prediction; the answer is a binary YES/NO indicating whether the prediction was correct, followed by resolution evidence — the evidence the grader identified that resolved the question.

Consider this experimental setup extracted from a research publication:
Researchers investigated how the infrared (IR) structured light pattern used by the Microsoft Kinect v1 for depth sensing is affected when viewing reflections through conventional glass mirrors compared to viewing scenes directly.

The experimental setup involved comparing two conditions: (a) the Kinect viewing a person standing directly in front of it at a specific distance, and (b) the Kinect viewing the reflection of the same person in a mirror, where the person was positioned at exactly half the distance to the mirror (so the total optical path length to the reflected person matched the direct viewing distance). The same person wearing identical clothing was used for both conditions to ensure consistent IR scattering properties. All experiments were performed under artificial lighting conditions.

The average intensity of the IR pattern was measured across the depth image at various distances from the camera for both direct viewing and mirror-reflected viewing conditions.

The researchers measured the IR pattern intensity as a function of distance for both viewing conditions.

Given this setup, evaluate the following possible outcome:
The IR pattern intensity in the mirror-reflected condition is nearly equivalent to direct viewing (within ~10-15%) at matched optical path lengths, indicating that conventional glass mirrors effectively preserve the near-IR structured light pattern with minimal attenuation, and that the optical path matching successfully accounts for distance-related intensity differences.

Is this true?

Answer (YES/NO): NO